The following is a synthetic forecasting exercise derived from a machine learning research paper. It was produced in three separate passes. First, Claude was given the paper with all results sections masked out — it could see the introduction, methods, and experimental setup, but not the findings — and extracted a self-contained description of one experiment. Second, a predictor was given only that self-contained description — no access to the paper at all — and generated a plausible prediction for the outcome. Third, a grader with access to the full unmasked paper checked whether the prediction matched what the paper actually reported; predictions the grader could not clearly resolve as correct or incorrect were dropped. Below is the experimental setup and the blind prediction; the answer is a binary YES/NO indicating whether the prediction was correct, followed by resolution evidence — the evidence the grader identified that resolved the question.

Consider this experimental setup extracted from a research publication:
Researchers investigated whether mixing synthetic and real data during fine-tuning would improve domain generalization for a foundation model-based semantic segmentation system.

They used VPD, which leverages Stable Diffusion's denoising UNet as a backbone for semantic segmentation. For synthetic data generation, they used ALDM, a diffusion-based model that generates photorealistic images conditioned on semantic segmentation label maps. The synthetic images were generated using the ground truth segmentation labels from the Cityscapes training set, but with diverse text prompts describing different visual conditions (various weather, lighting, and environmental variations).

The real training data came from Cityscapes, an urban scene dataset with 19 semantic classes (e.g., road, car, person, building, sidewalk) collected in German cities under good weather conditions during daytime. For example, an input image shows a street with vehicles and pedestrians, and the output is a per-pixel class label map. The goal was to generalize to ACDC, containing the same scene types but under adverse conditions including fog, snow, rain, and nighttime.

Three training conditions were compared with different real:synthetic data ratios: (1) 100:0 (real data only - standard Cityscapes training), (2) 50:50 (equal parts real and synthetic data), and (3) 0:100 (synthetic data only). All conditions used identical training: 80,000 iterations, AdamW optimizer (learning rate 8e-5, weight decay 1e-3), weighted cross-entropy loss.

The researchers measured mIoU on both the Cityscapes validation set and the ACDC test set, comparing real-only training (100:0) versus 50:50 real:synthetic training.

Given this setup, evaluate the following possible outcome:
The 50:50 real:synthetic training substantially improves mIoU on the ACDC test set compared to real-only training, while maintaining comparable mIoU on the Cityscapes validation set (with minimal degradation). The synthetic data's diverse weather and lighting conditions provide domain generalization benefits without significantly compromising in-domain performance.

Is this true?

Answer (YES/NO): NO